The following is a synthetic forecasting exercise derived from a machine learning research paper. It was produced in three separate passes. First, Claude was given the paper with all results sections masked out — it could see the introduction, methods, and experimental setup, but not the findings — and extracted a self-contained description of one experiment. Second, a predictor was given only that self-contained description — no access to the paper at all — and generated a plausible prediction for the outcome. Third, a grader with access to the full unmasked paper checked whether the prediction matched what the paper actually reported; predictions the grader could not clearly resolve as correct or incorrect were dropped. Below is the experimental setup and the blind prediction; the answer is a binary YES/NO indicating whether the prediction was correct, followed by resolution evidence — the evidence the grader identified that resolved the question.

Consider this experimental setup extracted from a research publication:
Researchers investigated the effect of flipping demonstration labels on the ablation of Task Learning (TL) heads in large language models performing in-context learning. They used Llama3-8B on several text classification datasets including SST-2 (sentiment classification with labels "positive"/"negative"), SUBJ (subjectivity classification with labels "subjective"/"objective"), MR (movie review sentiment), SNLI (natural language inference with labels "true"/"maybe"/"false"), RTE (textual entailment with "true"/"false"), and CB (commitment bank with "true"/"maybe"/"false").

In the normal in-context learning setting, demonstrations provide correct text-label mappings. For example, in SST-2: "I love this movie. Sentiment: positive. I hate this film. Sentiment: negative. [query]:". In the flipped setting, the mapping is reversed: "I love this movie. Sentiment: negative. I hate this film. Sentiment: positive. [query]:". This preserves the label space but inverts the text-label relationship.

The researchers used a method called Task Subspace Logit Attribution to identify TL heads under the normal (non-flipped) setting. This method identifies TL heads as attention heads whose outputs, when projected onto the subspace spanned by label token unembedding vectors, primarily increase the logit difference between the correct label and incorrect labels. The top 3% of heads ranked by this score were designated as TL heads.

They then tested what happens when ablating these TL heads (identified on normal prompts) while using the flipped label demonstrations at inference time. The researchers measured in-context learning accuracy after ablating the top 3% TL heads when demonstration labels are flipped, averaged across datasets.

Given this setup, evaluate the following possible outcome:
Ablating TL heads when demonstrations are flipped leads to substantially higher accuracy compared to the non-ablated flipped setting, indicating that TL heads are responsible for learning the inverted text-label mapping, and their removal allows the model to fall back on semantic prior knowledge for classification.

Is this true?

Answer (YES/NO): YES